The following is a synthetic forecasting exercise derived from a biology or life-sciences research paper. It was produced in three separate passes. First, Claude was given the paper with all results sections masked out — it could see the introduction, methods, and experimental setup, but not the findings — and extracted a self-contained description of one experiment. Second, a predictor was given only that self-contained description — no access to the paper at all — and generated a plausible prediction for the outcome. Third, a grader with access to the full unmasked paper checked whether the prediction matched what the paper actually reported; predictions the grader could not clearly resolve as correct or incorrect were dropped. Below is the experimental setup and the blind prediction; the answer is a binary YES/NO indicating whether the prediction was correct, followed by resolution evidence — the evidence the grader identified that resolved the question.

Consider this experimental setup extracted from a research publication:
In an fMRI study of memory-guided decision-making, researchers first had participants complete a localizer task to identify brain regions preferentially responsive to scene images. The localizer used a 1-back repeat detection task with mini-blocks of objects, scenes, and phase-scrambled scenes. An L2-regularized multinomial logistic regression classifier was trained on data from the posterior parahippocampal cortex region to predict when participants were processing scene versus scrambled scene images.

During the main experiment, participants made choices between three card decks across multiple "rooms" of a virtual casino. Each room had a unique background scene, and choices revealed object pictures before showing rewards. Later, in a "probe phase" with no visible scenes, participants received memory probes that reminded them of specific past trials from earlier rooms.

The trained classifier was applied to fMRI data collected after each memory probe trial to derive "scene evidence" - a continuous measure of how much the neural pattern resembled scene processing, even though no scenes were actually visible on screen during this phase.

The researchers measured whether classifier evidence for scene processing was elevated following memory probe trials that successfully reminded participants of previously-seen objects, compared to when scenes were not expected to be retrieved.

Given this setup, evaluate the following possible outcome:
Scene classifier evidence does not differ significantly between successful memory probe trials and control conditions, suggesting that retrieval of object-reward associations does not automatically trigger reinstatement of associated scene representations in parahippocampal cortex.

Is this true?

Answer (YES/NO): NO